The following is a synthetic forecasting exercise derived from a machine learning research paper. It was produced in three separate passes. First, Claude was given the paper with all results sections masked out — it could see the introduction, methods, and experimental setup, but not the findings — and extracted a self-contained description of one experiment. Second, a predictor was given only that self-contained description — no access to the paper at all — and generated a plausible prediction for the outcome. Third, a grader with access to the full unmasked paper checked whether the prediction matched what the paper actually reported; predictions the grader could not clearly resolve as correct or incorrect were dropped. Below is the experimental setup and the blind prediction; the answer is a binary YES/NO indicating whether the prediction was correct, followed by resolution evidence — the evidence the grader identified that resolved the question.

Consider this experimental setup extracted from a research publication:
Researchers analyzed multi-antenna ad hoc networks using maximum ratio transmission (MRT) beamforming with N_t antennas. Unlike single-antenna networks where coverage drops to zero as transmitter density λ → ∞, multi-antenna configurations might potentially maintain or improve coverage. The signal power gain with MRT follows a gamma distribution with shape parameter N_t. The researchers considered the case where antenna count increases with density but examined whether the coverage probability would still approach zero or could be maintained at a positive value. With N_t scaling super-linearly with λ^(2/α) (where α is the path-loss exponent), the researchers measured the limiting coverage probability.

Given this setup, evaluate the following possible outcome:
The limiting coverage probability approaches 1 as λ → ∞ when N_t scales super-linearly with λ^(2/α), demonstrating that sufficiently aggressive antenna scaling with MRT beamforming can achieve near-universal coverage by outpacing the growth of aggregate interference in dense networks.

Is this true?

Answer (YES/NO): YES